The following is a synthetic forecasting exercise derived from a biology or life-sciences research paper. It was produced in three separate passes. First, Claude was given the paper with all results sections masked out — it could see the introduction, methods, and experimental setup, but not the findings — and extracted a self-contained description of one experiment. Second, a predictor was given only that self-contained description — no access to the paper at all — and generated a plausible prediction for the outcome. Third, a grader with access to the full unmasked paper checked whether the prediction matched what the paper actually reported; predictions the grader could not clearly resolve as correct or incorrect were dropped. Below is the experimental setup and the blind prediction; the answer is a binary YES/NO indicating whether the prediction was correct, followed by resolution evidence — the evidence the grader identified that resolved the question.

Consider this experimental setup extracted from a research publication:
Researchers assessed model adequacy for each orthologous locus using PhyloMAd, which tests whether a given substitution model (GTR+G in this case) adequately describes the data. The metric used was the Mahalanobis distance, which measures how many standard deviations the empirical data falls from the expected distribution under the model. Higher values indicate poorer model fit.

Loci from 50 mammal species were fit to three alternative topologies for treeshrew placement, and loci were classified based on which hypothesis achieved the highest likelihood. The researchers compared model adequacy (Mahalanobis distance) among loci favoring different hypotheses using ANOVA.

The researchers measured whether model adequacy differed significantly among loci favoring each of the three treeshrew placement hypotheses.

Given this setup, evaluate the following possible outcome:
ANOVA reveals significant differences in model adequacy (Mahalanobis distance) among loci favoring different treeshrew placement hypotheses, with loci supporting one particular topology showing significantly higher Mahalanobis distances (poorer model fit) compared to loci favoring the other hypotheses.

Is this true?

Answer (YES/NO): NO